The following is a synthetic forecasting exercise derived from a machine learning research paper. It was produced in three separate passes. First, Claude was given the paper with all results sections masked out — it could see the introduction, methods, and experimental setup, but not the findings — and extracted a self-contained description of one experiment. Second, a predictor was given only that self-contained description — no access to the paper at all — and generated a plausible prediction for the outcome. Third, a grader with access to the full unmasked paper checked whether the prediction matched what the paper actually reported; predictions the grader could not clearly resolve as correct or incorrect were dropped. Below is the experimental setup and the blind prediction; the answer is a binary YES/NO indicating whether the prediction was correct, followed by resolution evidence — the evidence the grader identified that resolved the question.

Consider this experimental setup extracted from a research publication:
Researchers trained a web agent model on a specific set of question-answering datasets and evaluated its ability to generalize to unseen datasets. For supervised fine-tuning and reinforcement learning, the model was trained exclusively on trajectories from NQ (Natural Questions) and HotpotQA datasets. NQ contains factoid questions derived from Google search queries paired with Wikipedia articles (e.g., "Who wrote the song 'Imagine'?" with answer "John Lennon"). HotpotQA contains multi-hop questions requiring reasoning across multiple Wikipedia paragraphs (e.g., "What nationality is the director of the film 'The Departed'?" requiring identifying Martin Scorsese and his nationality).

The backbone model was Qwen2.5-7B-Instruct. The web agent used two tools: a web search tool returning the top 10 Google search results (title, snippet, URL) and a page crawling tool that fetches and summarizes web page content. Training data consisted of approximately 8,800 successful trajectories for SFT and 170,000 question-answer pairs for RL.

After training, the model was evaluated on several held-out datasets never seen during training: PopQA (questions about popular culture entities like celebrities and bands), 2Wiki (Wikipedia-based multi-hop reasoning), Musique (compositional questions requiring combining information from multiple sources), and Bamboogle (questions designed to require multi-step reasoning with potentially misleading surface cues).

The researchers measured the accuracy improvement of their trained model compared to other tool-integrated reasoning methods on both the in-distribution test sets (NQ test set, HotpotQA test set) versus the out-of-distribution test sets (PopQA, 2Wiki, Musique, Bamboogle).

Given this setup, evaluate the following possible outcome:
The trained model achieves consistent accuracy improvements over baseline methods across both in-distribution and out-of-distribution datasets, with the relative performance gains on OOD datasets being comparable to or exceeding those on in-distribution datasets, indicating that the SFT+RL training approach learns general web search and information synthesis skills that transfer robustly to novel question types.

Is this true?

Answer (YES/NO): YES